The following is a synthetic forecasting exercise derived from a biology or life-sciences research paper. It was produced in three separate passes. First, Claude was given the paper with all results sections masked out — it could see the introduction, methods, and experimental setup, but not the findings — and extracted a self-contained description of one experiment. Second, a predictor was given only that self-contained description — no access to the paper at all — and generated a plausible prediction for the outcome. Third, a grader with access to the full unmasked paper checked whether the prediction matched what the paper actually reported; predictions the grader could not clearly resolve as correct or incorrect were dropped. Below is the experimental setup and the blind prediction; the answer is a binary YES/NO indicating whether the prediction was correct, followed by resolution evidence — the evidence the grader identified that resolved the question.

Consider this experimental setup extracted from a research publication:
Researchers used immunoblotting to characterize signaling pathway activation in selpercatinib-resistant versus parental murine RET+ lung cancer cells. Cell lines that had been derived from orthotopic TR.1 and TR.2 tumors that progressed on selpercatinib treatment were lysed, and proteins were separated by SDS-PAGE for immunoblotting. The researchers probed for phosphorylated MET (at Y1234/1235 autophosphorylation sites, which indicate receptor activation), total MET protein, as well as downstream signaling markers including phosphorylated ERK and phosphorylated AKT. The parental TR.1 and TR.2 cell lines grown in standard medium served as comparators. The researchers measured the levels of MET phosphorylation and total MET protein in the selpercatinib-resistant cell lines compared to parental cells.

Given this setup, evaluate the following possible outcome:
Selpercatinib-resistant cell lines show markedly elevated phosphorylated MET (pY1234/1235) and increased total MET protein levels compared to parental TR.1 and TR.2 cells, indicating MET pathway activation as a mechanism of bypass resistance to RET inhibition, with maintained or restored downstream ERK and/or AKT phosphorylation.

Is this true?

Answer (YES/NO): NO